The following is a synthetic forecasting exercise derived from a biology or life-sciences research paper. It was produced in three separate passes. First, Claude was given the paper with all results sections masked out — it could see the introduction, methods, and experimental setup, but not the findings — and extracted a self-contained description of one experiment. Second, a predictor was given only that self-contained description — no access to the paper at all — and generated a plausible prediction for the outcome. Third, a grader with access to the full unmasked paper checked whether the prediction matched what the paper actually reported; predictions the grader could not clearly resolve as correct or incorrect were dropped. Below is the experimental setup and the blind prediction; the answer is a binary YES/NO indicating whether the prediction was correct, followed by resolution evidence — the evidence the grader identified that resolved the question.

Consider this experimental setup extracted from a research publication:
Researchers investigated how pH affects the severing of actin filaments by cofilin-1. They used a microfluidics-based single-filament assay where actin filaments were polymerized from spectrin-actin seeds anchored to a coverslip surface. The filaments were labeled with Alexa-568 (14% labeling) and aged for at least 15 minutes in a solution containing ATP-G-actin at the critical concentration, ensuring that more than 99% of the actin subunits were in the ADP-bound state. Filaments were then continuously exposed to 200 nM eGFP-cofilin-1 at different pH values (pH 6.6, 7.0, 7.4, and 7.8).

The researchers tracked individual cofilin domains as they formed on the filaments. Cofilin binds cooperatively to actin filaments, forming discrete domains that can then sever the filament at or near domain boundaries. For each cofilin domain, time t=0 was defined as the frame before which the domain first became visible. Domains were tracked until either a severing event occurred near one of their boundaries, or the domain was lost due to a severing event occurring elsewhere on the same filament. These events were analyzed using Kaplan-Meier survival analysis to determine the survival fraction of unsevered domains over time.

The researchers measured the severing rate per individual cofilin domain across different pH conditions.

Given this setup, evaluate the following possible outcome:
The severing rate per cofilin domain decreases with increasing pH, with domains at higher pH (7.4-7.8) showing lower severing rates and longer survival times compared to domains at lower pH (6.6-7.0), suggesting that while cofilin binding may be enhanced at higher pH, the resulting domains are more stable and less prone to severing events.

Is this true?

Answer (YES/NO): NO